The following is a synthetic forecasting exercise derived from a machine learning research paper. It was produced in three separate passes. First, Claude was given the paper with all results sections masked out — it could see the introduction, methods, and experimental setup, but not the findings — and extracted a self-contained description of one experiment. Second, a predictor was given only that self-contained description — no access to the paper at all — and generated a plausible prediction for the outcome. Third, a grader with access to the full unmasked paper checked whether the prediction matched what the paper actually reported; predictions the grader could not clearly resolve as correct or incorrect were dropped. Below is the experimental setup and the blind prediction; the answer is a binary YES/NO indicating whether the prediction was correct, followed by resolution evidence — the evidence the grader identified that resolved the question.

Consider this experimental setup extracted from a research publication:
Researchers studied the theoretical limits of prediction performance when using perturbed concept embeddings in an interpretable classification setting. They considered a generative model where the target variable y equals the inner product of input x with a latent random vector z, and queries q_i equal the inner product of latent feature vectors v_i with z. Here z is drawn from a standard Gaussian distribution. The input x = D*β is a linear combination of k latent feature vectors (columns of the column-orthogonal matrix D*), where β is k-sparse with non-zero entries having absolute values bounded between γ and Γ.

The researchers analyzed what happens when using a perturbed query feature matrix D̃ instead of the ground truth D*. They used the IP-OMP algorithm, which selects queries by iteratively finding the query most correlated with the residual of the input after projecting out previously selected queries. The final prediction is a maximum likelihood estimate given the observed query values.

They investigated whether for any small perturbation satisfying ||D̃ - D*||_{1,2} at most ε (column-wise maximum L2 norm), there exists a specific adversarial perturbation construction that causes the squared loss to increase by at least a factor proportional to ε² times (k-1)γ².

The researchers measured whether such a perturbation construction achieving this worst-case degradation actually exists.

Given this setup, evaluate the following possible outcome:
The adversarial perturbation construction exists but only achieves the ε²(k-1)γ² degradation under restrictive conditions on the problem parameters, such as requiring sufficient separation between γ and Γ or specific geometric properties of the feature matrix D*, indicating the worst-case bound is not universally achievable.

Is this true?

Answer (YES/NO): NO